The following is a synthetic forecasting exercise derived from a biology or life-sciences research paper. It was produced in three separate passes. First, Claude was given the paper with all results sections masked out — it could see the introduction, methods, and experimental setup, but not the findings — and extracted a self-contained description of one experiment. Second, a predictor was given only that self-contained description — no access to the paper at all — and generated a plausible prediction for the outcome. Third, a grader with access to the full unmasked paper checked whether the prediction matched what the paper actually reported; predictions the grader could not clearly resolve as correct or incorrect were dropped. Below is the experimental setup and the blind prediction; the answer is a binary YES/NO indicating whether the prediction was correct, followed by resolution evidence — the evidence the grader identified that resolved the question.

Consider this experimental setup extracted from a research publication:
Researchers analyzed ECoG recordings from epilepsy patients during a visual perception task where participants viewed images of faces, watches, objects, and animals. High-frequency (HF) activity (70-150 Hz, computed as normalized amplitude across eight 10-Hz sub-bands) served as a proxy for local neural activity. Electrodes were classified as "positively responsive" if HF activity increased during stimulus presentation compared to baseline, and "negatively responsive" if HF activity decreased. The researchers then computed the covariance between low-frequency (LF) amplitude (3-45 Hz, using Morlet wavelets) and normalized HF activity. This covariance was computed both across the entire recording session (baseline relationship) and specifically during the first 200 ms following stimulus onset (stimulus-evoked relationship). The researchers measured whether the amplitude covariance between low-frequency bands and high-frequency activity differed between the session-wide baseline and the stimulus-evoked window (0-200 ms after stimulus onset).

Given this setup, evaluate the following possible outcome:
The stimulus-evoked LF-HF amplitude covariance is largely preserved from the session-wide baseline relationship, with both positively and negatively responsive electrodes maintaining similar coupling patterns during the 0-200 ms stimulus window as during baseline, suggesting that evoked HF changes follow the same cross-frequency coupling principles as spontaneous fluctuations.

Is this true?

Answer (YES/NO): NO